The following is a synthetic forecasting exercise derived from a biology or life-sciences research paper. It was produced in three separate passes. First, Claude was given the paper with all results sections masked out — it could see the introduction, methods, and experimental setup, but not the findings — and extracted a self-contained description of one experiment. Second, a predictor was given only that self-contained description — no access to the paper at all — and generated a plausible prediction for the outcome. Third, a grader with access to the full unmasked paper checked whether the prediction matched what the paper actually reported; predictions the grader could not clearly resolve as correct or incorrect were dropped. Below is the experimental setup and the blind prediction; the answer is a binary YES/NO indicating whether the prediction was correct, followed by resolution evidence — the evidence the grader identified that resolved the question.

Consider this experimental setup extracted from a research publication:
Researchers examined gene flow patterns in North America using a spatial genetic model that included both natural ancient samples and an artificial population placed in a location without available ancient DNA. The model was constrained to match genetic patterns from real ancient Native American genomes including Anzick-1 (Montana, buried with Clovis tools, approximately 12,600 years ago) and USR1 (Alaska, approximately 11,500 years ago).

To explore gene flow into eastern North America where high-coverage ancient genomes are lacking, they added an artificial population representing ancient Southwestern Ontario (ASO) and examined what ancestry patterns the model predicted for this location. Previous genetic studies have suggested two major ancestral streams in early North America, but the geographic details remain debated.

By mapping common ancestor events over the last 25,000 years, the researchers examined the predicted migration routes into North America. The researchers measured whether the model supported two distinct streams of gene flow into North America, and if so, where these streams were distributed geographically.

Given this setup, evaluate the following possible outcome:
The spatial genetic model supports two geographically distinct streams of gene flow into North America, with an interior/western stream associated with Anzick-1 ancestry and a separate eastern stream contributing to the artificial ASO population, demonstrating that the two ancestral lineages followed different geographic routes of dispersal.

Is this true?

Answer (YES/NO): YES